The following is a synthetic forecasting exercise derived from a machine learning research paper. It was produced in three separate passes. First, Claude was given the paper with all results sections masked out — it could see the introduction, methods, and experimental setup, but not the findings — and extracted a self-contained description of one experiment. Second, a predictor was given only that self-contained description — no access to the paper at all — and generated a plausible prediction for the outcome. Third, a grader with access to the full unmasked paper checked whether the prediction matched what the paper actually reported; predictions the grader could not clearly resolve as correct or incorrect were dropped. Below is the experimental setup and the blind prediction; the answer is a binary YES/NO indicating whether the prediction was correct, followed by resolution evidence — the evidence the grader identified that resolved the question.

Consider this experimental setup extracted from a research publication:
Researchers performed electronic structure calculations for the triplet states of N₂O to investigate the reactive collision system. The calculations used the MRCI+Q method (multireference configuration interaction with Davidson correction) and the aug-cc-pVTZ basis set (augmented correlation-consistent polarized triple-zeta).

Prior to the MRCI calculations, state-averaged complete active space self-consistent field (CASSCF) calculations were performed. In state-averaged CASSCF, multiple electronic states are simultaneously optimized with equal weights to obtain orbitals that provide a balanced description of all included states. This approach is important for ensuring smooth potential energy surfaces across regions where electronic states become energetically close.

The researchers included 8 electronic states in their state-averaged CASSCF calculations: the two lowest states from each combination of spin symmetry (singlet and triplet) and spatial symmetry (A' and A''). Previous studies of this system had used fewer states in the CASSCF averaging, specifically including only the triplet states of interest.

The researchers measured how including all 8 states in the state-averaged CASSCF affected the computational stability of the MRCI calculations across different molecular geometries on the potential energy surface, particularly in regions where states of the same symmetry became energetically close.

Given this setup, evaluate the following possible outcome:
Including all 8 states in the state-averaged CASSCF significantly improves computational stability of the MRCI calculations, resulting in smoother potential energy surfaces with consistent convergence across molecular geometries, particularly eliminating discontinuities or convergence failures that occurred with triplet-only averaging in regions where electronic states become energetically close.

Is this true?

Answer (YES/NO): NO